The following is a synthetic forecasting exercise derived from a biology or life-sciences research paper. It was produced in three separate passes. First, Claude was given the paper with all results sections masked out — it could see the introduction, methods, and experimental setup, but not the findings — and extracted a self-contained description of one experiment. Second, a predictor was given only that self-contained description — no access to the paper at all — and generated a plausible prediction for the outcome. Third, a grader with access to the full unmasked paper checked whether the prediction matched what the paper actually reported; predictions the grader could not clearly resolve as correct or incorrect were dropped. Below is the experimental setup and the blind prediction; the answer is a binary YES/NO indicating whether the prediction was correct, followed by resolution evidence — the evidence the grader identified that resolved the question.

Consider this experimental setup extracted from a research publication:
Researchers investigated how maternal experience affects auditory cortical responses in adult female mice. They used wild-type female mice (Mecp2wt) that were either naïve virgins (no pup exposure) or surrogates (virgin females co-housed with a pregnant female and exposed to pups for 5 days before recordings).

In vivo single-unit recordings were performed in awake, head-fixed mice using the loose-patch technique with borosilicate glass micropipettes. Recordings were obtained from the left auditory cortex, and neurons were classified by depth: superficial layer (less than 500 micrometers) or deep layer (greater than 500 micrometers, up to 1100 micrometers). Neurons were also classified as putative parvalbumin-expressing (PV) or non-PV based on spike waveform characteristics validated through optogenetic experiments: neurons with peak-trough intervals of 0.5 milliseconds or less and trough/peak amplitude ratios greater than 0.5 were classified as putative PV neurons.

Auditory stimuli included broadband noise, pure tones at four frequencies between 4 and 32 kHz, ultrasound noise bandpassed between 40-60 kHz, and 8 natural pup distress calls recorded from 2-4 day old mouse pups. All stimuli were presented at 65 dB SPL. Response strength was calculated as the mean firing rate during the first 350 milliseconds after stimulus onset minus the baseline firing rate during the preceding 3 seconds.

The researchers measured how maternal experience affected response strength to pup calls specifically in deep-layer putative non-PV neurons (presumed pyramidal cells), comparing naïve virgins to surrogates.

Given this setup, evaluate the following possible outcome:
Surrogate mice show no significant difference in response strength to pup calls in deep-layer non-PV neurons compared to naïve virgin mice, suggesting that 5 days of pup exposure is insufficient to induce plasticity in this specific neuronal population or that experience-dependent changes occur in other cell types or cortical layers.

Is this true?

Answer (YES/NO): NO